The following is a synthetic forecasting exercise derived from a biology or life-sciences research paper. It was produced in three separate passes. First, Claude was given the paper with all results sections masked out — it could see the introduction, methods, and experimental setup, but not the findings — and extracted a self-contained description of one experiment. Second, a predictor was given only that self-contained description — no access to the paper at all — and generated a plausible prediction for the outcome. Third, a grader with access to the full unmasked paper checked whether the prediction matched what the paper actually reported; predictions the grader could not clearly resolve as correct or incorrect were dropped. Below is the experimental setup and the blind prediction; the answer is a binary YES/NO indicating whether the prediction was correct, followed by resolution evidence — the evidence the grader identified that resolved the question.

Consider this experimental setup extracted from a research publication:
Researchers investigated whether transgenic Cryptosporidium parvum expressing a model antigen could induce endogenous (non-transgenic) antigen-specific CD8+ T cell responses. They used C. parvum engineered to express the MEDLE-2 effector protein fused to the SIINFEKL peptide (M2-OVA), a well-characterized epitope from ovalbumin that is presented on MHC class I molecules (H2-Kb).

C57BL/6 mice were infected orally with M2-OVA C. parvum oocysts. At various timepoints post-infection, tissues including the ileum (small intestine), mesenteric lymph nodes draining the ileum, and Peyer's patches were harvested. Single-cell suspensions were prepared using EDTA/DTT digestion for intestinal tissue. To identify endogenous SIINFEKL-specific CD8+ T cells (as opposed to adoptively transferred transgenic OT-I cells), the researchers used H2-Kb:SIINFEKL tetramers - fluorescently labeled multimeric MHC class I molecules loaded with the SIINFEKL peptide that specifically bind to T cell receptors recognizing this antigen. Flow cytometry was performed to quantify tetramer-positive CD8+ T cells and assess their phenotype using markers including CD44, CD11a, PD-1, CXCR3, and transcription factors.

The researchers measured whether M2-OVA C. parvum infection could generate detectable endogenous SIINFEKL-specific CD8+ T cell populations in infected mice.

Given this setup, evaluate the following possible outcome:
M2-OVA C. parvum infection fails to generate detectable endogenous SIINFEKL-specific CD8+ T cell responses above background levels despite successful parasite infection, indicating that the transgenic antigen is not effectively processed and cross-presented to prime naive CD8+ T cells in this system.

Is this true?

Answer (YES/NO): NO